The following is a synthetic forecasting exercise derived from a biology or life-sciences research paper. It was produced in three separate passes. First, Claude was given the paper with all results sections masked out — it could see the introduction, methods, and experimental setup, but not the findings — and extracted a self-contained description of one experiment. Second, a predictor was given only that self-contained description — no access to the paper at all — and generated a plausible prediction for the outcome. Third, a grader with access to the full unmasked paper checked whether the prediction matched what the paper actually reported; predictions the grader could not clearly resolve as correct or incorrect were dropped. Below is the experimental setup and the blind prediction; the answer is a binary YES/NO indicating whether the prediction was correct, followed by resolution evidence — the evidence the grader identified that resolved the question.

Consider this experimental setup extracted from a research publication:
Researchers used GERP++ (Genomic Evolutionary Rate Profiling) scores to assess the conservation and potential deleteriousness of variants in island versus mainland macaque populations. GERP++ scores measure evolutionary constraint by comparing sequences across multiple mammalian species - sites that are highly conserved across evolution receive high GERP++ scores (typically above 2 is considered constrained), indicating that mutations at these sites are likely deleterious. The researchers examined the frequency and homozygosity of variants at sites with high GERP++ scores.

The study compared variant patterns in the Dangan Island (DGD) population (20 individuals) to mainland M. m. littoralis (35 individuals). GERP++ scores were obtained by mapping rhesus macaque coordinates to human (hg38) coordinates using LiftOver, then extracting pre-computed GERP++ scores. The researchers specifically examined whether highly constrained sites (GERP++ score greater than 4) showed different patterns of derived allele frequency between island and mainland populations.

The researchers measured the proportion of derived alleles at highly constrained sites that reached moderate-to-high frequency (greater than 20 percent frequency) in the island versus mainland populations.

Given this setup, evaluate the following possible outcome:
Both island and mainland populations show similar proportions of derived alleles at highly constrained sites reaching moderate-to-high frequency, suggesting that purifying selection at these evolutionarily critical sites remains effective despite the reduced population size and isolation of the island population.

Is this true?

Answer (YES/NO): NO